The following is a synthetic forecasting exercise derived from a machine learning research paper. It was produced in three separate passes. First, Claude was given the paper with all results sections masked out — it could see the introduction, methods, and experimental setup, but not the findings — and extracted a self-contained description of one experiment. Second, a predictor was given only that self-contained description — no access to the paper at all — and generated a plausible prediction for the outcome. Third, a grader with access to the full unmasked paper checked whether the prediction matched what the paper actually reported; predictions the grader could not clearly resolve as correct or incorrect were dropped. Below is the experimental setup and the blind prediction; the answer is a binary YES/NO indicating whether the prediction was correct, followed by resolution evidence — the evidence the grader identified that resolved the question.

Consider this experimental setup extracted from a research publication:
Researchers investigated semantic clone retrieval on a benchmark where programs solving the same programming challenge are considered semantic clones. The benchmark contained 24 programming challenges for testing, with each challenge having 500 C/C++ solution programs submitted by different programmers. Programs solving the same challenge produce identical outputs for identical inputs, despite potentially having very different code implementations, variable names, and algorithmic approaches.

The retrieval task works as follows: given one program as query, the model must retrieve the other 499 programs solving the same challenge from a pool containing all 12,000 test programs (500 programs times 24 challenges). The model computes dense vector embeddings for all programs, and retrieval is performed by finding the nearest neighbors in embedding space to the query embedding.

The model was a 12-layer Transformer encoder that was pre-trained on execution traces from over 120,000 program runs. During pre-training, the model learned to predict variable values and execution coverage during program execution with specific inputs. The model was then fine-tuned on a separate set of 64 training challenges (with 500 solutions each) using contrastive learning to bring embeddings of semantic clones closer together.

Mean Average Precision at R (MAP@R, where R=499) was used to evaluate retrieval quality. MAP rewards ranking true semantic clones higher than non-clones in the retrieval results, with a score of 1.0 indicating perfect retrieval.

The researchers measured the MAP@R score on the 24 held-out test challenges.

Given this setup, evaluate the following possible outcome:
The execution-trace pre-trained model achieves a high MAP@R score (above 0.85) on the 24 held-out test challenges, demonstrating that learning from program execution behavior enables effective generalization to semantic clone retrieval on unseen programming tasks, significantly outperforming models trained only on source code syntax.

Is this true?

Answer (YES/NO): YES